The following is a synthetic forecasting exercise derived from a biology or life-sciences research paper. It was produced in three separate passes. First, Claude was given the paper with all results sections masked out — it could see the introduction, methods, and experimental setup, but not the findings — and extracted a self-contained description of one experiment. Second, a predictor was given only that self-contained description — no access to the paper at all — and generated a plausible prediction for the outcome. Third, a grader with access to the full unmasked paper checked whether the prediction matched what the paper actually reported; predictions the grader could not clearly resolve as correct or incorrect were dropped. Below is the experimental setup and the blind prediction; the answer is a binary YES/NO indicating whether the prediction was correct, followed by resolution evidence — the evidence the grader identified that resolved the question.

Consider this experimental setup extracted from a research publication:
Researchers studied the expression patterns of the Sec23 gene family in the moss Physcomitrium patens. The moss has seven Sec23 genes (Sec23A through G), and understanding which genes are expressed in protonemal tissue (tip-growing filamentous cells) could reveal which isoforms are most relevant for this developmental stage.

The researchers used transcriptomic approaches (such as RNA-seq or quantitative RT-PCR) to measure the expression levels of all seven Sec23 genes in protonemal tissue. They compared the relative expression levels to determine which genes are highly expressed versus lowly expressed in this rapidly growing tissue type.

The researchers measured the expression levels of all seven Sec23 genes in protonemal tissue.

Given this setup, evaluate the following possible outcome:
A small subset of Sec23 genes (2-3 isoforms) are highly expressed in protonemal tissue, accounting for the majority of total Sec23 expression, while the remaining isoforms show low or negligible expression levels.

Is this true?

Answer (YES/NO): NO